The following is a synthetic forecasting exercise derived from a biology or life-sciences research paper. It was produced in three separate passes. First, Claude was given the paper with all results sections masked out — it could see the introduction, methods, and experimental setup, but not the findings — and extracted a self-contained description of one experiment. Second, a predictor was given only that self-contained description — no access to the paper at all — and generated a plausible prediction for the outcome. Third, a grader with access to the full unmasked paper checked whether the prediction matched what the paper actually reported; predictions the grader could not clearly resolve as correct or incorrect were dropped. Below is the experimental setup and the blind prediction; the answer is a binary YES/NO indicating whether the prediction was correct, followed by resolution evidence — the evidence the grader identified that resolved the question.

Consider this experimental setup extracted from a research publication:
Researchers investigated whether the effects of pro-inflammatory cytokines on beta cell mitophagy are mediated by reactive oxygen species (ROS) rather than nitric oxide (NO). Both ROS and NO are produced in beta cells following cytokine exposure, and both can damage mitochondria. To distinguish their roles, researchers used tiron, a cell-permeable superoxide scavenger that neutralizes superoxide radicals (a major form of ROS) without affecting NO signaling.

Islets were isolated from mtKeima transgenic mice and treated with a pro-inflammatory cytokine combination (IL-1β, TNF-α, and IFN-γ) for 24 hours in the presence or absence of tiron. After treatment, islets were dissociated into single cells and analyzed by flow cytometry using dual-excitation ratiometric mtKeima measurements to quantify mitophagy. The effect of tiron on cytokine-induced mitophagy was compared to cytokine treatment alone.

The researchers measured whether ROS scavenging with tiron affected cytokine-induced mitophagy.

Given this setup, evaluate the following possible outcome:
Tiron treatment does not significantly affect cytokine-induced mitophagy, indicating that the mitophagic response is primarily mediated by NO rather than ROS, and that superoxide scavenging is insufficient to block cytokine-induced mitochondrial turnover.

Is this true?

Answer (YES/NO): NO